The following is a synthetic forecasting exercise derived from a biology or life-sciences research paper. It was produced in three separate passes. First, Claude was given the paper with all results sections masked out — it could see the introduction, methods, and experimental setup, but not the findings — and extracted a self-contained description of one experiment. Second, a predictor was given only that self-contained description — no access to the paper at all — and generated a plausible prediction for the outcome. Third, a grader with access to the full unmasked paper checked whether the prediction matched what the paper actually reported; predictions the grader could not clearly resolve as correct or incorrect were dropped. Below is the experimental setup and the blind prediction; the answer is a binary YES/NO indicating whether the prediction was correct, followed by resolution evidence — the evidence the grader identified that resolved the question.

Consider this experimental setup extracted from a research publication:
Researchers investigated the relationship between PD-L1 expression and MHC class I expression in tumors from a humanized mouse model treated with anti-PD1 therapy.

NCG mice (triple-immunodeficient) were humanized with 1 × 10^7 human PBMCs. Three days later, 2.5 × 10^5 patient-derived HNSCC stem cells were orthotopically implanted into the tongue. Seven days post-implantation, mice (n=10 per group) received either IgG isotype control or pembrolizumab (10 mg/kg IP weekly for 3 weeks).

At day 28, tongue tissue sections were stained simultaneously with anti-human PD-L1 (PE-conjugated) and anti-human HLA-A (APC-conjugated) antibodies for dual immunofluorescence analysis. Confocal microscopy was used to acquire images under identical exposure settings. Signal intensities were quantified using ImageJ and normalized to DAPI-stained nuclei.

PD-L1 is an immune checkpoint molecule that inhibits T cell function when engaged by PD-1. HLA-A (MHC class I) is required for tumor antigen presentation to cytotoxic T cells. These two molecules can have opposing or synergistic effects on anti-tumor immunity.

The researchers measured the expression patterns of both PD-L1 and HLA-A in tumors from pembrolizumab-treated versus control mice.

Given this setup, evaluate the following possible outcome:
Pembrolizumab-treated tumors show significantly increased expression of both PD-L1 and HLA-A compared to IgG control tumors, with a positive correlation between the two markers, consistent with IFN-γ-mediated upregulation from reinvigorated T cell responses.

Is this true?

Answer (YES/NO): NO